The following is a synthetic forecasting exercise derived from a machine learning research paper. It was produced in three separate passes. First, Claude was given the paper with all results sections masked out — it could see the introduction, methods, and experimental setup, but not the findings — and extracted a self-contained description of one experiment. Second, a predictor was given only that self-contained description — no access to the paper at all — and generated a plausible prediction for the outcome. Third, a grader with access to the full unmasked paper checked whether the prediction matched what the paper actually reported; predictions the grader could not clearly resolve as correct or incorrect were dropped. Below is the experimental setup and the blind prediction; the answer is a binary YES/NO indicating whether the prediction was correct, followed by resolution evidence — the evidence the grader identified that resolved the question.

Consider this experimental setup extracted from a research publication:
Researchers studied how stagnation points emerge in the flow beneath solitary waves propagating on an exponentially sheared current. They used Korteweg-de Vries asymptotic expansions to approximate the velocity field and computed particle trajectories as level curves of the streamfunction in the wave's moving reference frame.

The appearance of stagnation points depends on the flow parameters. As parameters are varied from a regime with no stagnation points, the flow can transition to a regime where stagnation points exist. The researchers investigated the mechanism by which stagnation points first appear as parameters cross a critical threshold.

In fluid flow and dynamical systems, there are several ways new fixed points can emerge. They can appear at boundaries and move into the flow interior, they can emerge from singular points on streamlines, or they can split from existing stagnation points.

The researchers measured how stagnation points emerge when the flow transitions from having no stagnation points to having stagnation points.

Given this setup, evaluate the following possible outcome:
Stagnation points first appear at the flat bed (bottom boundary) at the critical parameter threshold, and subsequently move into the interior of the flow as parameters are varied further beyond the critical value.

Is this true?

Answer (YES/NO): NO